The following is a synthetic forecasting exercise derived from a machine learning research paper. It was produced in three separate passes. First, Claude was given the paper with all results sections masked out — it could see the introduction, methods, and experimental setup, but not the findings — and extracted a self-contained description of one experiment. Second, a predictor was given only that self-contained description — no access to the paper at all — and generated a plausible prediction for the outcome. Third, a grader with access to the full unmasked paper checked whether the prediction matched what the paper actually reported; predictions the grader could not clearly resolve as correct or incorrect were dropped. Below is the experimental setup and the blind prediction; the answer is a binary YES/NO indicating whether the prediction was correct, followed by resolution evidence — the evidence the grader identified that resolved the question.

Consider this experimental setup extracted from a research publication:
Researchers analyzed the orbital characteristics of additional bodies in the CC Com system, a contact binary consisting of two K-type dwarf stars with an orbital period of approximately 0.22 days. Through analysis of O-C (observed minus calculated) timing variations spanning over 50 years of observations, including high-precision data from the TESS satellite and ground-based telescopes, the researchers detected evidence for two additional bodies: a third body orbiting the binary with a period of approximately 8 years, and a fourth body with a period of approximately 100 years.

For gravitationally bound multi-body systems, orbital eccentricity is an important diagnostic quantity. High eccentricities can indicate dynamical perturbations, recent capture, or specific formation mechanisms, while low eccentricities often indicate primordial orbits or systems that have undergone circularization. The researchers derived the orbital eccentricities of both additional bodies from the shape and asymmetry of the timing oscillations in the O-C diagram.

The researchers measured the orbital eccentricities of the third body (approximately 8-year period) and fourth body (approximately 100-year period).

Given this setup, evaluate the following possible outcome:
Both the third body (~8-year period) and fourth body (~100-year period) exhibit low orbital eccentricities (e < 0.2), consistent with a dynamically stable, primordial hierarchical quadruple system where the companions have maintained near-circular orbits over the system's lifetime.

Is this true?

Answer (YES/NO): NO